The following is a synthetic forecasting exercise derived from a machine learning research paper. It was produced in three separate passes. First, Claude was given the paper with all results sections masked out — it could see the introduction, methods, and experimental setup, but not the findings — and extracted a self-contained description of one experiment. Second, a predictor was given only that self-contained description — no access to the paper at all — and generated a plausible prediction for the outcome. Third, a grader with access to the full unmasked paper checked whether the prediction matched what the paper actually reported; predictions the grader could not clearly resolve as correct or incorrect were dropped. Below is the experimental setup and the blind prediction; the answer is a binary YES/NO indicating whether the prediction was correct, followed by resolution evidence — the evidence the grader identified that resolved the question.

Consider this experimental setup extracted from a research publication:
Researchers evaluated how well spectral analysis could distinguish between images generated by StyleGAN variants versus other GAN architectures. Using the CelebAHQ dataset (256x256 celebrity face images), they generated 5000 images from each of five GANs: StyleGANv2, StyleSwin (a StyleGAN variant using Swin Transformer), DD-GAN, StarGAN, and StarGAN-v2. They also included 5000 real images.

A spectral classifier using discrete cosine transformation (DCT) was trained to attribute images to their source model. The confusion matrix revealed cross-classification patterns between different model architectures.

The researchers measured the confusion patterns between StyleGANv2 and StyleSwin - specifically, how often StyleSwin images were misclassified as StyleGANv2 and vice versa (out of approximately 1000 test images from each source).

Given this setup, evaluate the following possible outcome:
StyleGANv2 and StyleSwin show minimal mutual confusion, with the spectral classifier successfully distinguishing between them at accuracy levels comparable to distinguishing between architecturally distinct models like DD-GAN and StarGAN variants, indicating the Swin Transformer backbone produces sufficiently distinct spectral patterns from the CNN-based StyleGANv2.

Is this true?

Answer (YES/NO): YES